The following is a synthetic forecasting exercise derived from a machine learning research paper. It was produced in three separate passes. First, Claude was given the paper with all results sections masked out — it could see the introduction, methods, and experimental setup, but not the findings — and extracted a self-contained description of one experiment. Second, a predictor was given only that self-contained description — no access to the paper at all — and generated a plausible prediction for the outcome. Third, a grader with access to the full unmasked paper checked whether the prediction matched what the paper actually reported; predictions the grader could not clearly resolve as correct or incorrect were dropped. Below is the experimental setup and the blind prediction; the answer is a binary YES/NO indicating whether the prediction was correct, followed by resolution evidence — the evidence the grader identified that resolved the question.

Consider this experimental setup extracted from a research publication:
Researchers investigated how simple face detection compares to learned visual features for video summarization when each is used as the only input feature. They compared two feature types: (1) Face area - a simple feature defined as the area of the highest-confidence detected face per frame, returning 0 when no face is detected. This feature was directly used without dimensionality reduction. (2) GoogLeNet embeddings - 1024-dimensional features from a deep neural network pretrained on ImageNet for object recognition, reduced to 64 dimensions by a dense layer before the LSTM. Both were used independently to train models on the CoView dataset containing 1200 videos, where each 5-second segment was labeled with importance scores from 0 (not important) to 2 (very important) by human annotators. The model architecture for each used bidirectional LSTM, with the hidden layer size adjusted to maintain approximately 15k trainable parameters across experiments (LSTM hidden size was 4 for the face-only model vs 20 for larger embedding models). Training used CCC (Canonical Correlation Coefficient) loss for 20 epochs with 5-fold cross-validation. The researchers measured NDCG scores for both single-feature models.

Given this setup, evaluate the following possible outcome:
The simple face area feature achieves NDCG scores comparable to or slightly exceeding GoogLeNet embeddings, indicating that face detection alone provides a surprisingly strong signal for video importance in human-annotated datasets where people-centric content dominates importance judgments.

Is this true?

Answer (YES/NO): NO